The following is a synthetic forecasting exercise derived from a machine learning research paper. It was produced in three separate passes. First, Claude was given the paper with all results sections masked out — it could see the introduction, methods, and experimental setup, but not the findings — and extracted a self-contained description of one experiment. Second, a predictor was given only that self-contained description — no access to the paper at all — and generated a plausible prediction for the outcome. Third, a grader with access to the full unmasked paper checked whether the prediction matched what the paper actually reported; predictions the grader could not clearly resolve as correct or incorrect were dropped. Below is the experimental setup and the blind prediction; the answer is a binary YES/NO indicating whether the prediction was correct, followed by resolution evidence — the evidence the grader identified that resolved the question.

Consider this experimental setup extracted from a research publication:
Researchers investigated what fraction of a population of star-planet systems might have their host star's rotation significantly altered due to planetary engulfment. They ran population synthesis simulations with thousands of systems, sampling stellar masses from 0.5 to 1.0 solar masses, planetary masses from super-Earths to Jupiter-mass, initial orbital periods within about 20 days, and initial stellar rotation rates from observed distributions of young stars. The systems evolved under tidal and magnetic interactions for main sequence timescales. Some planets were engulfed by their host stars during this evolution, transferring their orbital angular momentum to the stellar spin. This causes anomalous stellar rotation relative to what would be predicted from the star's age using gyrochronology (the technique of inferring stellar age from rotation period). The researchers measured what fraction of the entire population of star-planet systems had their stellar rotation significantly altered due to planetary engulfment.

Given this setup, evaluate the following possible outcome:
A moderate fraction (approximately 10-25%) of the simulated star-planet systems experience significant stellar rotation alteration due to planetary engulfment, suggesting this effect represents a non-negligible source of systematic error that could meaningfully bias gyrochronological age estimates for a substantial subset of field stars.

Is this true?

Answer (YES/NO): NO